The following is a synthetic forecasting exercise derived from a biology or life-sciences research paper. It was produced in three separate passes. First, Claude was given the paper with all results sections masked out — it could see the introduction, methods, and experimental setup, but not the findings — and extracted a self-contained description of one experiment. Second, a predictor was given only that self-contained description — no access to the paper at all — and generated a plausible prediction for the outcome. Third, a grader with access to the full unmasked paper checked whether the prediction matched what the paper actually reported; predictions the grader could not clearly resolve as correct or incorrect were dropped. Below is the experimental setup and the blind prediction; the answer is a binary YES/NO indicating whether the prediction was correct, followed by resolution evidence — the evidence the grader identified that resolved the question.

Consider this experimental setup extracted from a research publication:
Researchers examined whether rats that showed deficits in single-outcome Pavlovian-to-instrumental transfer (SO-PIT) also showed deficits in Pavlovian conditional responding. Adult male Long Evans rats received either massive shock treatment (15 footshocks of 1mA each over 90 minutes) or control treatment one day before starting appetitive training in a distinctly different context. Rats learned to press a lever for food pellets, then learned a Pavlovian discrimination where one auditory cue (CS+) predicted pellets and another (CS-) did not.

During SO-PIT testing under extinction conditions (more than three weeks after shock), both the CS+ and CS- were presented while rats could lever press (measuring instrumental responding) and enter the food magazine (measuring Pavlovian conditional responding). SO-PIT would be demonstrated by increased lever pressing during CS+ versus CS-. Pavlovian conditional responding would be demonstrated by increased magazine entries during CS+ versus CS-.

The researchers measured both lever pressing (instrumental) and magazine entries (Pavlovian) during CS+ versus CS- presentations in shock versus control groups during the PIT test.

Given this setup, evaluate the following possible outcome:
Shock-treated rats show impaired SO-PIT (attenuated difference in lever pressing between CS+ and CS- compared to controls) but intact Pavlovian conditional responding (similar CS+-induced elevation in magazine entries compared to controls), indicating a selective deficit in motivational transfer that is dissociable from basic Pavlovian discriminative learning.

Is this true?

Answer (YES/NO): YES